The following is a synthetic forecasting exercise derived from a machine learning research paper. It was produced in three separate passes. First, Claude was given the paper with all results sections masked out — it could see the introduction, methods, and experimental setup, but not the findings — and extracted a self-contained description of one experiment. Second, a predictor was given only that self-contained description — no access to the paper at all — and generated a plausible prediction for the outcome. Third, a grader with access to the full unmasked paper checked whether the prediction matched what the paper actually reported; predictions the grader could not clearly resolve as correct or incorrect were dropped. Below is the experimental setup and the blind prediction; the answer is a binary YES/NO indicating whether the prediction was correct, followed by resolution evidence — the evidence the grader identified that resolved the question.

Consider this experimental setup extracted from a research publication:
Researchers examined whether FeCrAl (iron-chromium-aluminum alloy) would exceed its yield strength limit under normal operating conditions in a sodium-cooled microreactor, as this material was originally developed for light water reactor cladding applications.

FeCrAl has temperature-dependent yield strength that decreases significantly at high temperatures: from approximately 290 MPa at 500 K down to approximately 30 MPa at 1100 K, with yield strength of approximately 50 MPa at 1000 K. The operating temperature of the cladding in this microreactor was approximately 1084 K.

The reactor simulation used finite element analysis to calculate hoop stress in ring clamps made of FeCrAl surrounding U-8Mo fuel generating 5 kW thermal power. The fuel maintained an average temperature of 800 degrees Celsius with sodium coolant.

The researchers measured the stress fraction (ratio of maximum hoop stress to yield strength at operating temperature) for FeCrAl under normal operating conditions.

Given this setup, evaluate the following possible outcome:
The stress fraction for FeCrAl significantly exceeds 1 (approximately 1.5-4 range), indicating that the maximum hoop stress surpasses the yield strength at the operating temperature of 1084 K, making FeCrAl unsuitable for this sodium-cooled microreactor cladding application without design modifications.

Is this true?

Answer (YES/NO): NO